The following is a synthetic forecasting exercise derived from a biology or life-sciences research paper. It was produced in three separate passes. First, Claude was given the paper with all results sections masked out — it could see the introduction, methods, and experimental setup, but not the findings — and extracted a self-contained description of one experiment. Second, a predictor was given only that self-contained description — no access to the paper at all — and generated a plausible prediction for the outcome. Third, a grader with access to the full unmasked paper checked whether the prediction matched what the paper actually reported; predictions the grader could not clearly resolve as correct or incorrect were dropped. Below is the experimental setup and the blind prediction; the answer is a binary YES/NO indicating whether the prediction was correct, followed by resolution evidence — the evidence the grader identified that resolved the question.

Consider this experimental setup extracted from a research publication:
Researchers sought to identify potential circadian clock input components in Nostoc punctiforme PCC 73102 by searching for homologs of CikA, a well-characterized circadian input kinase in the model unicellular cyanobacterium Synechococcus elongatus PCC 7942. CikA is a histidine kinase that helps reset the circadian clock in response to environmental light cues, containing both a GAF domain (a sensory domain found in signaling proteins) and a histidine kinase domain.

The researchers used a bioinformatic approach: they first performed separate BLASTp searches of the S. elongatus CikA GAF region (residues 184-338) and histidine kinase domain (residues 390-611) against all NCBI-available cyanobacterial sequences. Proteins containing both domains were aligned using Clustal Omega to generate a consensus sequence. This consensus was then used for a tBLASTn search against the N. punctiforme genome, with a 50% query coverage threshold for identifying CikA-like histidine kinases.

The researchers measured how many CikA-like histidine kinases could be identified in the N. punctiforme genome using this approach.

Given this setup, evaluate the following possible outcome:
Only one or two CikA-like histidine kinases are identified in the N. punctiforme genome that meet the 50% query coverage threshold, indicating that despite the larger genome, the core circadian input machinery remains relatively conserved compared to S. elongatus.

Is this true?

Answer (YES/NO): NO